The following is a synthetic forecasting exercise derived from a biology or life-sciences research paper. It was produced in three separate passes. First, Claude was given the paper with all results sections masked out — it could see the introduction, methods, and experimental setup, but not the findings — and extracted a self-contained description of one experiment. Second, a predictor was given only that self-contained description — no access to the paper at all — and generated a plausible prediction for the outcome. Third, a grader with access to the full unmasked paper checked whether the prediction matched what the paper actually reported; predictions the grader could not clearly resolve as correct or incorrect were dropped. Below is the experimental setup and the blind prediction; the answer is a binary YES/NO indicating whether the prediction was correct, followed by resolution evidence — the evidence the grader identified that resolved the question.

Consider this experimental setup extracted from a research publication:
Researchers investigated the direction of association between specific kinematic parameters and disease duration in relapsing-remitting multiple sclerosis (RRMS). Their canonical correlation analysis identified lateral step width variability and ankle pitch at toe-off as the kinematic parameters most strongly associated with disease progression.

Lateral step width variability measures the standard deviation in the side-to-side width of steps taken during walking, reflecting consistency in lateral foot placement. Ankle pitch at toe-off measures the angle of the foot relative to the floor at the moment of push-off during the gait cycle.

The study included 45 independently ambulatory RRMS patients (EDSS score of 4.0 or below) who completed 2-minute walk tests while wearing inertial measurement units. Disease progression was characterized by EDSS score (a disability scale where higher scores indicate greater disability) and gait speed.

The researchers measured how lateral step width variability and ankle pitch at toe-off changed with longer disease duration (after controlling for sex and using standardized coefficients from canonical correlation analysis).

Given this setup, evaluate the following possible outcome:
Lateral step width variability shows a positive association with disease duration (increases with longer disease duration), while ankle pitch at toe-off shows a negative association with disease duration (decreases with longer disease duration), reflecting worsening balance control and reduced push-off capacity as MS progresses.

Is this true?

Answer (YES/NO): YES